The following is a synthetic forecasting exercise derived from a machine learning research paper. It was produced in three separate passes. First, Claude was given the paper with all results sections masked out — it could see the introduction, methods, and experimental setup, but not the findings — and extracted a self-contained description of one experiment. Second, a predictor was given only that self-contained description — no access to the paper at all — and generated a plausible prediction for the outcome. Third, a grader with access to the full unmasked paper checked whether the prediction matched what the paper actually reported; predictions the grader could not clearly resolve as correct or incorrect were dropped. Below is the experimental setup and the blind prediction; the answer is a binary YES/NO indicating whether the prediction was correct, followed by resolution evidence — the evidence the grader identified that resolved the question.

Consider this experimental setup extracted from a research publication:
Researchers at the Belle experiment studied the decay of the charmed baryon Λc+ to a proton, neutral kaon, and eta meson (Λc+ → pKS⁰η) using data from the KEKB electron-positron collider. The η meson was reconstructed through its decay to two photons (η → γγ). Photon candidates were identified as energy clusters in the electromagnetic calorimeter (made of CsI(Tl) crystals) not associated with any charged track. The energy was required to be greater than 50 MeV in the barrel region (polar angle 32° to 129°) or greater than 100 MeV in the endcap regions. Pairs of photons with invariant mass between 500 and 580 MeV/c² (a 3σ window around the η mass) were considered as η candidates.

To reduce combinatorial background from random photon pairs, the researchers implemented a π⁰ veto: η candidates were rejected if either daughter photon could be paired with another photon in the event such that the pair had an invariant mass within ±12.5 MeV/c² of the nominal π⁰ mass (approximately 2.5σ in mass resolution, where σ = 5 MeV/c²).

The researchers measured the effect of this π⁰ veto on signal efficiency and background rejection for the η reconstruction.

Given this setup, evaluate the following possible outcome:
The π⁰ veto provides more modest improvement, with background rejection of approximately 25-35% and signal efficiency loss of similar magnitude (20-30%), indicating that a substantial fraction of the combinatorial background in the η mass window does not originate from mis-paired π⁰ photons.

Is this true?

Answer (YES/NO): NO